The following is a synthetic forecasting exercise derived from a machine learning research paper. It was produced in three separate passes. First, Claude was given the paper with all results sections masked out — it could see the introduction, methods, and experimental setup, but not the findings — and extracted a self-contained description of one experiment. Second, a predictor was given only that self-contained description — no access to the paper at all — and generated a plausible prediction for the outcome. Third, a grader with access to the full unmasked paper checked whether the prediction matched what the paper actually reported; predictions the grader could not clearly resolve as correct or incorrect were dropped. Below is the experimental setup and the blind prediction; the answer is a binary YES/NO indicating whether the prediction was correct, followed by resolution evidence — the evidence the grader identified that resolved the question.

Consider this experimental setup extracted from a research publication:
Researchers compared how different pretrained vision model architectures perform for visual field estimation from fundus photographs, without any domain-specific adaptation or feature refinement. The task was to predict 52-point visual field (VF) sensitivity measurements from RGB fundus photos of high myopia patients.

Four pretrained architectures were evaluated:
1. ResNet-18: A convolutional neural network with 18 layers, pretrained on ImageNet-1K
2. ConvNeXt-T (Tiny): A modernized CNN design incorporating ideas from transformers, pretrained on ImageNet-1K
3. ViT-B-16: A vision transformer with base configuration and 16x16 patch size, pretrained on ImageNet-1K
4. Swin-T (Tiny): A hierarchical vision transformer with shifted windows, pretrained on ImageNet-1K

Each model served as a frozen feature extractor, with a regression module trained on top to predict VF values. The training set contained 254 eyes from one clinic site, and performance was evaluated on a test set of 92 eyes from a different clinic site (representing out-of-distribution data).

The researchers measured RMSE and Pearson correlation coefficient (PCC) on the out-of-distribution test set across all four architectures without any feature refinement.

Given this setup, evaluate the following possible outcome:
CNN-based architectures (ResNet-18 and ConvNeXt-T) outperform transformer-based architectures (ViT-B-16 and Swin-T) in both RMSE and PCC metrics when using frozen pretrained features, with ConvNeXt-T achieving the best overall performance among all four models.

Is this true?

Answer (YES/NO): NO